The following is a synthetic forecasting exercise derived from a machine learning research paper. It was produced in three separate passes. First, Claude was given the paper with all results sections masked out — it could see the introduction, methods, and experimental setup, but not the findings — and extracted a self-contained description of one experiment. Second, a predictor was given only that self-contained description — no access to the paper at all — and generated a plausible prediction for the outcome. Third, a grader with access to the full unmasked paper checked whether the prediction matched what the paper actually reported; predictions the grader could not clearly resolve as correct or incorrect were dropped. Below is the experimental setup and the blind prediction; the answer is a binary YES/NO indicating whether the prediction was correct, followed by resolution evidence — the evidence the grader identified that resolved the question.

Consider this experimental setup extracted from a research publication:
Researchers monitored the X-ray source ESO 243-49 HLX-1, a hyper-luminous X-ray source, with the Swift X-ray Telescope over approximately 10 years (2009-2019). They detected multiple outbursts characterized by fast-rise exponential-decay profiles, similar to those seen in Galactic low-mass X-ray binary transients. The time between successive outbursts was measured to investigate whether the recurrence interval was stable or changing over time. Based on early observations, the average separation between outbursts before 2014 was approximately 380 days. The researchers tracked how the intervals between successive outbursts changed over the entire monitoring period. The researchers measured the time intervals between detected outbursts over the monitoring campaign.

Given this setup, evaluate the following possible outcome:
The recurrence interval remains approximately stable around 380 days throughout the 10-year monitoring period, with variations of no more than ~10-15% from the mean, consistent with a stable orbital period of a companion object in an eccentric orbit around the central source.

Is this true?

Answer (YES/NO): NO